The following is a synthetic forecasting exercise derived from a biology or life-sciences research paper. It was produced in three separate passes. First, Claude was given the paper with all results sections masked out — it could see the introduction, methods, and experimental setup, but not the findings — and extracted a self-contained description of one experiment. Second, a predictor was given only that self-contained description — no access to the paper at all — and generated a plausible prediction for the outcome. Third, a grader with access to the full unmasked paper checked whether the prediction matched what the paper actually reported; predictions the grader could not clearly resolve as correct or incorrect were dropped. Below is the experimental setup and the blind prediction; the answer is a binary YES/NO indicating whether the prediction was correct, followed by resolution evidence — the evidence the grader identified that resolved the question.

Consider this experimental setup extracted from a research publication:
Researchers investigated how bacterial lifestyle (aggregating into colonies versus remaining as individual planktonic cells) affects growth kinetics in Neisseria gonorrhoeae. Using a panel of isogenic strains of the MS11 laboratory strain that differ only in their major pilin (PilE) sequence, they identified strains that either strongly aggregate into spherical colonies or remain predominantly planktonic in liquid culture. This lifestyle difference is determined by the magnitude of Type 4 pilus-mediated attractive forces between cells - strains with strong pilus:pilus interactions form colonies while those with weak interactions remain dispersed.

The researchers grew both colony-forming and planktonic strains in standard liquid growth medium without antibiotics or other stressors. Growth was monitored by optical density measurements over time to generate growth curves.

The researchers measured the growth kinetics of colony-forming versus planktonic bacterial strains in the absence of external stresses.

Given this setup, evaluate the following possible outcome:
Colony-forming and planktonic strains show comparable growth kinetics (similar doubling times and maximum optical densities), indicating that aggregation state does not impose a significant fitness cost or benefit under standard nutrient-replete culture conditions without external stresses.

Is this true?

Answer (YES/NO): NO